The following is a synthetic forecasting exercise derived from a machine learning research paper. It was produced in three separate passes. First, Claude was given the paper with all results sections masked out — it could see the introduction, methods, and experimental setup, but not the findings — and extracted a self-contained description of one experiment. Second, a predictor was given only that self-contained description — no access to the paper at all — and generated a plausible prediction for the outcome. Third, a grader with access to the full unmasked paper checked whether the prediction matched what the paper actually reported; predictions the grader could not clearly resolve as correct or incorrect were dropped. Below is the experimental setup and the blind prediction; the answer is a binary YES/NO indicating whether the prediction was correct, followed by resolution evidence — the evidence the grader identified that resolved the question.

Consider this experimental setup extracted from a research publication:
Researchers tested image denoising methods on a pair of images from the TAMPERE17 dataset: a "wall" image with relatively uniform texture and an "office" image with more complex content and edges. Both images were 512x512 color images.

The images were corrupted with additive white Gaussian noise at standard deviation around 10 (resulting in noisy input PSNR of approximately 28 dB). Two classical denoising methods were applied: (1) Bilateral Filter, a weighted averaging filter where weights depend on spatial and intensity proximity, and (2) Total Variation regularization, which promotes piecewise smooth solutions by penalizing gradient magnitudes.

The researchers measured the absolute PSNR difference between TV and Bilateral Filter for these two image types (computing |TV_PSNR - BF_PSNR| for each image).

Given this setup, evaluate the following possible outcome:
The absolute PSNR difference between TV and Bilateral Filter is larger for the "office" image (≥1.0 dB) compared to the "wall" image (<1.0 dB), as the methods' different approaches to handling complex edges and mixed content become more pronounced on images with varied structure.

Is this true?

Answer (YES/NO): NO